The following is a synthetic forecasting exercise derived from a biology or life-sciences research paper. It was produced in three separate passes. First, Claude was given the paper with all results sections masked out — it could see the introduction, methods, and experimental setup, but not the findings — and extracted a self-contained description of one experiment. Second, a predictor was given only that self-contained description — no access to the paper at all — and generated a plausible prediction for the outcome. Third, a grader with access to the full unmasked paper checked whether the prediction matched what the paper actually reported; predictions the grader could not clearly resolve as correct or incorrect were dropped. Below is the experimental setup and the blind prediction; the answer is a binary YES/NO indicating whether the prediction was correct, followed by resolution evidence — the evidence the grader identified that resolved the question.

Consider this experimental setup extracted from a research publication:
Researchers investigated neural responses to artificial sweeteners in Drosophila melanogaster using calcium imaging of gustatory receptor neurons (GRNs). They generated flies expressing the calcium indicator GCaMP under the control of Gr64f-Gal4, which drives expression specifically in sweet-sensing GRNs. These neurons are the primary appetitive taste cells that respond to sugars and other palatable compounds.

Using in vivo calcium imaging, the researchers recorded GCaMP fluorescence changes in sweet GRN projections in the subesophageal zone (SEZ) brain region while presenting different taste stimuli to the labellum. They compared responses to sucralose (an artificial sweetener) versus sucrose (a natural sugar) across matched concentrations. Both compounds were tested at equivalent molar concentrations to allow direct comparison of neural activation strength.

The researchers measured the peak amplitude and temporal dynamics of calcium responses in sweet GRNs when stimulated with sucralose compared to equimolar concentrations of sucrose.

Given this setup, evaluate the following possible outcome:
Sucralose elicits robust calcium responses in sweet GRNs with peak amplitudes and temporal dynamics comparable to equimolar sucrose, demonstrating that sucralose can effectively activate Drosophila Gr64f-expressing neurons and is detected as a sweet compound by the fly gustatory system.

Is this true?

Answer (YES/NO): NO